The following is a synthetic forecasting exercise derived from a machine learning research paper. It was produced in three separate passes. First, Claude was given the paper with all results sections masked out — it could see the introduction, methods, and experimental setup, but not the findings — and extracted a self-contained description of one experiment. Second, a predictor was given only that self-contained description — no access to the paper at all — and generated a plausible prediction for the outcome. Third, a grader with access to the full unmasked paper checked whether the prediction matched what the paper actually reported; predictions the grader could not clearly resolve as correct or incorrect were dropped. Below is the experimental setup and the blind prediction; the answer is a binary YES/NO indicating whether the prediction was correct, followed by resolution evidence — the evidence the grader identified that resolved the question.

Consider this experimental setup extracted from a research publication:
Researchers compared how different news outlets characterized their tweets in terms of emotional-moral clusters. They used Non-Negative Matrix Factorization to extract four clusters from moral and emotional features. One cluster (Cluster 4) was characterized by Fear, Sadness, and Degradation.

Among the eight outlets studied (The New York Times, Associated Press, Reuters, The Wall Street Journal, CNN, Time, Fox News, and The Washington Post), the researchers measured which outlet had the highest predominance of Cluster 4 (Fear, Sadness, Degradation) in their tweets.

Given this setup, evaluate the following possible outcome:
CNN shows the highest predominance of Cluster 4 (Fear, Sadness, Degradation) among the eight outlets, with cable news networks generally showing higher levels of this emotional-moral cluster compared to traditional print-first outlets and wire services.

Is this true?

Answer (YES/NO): NO